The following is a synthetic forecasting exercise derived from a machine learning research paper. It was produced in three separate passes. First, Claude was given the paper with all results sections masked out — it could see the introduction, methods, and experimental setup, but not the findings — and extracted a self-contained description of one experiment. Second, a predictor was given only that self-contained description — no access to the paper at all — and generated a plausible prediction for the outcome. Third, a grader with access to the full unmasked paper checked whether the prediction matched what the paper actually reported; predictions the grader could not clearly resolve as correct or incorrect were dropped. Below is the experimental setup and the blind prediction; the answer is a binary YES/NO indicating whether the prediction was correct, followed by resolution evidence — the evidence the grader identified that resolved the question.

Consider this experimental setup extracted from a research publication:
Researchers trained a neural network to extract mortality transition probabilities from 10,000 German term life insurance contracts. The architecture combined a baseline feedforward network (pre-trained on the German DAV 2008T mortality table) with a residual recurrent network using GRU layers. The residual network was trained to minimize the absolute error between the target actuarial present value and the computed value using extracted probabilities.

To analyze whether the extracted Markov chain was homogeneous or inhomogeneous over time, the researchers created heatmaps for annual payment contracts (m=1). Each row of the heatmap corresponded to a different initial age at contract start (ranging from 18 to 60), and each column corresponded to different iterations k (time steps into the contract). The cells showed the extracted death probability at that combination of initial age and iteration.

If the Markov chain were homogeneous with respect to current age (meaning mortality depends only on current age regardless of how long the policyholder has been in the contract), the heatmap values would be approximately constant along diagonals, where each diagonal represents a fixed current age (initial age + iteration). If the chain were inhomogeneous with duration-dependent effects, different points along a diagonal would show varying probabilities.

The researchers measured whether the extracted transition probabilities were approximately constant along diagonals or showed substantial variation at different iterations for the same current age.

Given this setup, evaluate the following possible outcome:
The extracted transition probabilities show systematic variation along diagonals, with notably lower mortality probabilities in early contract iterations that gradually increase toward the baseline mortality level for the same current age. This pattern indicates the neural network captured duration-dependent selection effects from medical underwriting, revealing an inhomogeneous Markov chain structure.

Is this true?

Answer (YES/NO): NO